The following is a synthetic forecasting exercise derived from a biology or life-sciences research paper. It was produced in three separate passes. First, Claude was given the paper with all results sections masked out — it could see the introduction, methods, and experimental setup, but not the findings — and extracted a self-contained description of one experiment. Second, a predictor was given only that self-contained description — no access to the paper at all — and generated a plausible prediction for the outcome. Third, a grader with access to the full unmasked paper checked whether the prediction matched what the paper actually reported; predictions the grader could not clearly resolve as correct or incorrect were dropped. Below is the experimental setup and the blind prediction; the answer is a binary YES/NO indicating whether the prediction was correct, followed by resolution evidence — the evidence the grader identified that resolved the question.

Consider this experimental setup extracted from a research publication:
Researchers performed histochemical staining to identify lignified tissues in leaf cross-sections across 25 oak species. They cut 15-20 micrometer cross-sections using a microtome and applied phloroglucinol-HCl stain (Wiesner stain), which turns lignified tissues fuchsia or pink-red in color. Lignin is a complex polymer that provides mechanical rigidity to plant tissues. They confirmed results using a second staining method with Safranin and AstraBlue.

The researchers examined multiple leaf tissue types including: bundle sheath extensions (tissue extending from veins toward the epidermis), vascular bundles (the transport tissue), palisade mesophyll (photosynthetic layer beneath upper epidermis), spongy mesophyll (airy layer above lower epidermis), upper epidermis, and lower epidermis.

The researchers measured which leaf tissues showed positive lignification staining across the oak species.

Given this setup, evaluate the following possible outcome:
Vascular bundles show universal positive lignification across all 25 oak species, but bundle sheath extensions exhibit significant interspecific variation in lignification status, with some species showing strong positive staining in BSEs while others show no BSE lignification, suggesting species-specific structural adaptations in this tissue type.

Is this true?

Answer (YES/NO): NO